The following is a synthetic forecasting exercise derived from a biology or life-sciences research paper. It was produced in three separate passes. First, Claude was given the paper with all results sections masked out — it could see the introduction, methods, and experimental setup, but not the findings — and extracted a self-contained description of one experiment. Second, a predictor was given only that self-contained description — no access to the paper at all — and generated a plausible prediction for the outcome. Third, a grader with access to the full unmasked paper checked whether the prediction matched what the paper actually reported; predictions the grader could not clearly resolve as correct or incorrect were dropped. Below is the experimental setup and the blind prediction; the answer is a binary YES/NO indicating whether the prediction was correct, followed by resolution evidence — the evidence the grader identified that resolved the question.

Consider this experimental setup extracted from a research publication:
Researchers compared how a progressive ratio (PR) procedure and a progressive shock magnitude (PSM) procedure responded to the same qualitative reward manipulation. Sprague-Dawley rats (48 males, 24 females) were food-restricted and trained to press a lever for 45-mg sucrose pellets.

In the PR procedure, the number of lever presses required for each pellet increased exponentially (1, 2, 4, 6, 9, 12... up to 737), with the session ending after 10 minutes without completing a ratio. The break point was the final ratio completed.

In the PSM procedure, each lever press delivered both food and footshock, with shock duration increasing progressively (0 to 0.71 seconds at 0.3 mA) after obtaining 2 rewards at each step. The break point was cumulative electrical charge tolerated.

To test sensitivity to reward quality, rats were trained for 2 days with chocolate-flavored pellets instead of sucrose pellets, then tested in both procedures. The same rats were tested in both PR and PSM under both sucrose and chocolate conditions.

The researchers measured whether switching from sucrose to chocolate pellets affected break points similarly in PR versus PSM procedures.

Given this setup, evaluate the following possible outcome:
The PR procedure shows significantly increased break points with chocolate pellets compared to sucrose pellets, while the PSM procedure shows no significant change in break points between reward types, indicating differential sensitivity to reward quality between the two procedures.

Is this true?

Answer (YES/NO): NO